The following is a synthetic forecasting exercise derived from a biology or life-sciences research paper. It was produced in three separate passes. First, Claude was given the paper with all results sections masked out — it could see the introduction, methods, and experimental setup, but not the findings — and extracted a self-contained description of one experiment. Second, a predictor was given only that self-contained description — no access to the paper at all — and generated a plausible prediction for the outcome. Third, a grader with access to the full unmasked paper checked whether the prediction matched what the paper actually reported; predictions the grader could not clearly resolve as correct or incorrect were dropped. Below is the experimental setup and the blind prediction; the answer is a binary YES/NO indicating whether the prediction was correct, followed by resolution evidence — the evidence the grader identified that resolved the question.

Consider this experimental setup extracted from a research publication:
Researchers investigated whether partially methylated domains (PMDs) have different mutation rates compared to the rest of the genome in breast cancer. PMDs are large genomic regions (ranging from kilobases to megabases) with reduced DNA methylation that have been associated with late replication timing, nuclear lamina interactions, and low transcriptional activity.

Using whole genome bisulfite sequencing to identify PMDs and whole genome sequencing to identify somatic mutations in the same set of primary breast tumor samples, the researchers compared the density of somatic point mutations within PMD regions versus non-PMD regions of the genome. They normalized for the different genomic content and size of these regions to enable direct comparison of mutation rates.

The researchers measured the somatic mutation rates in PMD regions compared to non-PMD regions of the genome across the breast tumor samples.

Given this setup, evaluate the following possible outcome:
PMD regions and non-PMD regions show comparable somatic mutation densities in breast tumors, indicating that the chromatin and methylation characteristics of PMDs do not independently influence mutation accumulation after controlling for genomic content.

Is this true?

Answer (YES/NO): NO